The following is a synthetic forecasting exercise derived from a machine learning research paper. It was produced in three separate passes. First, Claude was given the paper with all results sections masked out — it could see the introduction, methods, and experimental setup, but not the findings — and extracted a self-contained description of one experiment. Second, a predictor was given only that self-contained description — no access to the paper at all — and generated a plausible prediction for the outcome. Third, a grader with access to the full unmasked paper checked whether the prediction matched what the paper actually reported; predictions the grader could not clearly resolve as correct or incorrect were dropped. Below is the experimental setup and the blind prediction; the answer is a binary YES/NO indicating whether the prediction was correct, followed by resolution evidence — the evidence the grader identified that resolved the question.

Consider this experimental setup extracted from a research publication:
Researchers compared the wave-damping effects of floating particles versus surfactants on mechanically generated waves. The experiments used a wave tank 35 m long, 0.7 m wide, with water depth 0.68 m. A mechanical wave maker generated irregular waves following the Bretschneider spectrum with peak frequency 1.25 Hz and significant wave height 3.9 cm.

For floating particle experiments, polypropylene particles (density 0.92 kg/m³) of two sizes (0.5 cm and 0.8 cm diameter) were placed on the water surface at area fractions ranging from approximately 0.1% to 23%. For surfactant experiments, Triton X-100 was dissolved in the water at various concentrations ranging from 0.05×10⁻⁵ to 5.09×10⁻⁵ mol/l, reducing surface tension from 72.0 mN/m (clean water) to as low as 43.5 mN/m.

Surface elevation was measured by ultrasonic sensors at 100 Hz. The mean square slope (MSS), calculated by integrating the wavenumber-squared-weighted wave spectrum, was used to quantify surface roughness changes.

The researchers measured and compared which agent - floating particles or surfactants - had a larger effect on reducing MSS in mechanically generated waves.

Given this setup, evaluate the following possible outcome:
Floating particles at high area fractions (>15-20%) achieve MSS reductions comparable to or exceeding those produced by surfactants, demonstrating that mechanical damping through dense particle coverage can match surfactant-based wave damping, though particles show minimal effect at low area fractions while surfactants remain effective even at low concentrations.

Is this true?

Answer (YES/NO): NO